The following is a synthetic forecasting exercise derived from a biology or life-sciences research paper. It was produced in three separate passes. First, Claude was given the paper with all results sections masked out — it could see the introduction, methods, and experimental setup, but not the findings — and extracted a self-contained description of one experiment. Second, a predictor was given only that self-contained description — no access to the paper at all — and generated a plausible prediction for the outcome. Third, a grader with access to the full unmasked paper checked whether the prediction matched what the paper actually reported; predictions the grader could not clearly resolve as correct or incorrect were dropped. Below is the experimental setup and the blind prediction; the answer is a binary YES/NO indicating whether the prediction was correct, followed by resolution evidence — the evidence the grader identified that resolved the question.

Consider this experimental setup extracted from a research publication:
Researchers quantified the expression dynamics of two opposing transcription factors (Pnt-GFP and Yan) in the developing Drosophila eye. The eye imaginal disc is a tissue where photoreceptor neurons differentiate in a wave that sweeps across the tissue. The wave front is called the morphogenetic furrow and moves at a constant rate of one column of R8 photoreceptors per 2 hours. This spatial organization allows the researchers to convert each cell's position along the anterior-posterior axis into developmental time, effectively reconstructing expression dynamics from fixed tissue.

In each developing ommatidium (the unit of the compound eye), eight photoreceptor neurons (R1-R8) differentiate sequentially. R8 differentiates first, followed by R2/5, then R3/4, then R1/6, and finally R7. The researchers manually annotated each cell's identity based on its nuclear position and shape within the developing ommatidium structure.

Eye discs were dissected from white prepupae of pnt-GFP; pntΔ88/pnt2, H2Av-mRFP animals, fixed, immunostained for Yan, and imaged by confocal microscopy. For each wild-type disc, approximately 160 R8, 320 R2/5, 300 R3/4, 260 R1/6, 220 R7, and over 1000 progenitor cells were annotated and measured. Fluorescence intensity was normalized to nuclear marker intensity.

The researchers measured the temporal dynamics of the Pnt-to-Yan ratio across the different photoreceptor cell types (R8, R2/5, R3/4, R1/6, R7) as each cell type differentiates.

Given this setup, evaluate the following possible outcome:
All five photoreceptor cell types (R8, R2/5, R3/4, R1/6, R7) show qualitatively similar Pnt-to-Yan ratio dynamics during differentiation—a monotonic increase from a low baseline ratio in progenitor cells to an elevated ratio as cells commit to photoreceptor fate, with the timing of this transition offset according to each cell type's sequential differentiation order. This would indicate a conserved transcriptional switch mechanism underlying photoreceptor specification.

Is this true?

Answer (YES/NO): NO